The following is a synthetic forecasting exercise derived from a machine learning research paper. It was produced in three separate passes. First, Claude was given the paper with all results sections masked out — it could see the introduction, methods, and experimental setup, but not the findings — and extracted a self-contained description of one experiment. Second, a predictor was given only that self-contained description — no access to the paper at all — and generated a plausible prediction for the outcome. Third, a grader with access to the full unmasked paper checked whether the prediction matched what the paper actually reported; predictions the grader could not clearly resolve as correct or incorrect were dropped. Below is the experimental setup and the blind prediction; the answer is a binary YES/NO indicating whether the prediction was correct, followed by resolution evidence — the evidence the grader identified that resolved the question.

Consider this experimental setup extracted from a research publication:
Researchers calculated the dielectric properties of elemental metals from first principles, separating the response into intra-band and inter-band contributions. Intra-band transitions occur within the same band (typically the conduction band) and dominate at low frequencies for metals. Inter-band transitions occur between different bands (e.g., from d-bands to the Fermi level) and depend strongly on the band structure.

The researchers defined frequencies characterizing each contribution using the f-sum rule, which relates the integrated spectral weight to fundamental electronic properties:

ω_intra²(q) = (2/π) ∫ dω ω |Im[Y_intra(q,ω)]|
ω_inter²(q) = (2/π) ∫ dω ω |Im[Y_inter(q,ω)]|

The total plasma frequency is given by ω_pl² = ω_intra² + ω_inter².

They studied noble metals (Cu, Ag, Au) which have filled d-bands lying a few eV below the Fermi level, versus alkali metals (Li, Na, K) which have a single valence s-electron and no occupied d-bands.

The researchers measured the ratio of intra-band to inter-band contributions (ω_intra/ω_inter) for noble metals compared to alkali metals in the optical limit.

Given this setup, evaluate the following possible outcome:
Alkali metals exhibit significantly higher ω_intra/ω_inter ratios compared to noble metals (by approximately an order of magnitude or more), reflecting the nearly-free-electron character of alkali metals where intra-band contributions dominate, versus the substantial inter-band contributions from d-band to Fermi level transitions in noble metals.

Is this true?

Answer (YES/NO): NO